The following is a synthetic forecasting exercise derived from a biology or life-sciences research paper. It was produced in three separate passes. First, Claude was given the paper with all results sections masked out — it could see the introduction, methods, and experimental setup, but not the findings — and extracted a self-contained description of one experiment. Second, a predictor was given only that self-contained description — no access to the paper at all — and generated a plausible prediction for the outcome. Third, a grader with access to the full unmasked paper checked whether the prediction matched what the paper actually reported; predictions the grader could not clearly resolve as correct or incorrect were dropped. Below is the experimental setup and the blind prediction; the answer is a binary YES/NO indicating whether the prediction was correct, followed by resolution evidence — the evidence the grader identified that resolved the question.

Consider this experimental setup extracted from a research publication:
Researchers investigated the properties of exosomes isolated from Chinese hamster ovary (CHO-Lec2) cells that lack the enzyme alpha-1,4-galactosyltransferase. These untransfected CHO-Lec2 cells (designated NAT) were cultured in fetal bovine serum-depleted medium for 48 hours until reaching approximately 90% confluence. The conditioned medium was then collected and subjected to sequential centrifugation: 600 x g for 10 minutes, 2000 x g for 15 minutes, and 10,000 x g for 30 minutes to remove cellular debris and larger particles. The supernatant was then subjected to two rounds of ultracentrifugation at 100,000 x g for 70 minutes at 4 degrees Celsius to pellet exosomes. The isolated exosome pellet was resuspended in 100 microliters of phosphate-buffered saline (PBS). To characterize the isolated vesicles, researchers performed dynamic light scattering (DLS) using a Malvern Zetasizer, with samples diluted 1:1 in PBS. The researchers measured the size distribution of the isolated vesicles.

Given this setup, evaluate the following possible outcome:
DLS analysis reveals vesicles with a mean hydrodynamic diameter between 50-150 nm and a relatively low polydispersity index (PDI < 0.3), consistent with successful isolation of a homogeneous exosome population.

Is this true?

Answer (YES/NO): NO